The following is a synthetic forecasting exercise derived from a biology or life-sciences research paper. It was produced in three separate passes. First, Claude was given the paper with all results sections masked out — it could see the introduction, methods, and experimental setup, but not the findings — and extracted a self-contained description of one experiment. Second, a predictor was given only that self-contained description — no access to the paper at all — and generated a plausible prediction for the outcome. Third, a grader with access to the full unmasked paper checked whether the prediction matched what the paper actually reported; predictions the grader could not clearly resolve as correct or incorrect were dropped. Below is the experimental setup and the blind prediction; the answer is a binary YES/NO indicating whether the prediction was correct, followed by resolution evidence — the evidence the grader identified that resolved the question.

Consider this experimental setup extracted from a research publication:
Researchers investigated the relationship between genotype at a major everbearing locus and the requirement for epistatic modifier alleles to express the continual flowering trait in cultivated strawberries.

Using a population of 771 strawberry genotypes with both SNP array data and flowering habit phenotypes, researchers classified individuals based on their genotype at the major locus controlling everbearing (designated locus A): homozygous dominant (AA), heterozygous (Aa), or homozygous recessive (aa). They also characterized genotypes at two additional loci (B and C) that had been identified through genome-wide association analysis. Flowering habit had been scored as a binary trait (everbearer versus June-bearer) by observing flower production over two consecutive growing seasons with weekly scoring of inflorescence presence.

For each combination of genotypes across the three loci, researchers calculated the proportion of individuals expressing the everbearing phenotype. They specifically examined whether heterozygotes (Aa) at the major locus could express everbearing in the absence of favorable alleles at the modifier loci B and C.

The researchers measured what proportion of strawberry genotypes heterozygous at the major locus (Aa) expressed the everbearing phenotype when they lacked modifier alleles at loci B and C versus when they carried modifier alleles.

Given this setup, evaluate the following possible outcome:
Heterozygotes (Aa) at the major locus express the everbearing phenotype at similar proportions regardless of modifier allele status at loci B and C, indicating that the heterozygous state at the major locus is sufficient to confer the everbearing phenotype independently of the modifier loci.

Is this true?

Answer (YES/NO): NO